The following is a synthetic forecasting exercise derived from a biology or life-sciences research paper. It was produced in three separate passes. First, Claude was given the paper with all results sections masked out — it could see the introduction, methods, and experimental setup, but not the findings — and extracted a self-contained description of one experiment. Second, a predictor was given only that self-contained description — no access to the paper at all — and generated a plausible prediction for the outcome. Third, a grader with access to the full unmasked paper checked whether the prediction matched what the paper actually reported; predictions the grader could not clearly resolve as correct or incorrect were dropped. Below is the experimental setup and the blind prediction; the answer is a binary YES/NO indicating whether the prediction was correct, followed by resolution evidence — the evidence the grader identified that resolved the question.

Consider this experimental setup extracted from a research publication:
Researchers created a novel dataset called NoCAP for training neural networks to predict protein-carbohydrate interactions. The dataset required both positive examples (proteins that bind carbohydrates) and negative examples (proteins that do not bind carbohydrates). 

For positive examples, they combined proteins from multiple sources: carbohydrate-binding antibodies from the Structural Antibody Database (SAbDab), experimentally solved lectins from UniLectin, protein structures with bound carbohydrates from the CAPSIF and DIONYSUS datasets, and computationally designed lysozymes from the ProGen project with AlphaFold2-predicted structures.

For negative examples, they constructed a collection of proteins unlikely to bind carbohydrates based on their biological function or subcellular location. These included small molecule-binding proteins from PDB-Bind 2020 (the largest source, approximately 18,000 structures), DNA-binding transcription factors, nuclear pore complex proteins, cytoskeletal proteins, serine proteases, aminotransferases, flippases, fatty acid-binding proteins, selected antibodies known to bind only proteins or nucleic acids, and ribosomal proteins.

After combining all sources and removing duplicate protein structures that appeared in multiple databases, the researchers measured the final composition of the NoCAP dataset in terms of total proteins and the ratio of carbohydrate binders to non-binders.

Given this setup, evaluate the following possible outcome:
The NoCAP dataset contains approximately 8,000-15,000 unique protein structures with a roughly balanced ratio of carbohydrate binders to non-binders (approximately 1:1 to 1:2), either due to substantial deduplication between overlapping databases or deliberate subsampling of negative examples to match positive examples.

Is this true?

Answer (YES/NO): NO